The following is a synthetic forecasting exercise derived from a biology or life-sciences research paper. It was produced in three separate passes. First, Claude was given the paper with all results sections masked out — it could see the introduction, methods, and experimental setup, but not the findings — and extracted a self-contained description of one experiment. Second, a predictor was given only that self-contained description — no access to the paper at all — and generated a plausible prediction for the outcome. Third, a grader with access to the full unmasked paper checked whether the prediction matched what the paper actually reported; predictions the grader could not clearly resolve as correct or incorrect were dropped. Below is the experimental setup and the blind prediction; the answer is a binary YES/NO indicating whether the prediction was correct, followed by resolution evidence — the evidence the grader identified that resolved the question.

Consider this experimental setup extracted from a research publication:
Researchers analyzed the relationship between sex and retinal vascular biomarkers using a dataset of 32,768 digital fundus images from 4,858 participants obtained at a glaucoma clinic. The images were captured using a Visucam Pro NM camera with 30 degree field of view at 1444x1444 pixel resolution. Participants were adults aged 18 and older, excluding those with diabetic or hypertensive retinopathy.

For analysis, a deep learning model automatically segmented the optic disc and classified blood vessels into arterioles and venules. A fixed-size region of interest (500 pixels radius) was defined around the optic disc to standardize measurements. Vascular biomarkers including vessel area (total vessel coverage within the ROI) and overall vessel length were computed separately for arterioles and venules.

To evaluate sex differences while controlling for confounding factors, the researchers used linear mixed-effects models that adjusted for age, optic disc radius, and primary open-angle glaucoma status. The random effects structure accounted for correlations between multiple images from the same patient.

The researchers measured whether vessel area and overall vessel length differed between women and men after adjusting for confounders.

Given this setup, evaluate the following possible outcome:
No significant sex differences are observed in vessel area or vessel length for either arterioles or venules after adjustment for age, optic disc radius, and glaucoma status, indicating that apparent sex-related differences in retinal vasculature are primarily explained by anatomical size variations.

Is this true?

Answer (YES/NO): NO